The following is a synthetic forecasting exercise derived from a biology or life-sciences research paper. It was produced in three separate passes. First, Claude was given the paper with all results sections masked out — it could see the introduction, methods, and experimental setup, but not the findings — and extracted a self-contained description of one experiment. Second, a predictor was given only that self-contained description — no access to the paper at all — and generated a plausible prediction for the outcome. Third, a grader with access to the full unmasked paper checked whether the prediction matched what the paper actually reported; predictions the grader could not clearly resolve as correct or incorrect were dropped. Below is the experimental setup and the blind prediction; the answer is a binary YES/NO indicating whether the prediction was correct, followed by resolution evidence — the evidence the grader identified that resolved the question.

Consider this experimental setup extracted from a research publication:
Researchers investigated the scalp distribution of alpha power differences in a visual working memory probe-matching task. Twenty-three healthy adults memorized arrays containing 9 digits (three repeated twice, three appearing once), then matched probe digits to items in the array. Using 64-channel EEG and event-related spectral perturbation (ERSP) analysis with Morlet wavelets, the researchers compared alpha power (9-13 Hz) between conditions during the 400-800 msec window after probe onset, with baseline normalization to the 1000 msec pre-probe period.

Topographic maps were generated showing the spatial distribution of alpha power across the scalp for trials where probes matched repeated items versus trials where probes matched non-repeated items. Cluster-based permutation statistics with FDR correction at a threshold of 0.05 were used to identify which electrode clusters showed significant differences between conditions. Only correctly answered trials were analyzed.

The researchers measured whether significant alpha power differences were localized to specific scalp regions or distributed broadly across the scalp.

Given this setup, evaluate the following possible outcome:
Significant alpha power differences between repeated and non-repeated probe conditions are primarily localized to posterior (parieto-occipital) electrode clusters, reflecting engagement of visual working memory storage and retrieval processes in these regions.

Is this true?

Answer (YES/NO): NO